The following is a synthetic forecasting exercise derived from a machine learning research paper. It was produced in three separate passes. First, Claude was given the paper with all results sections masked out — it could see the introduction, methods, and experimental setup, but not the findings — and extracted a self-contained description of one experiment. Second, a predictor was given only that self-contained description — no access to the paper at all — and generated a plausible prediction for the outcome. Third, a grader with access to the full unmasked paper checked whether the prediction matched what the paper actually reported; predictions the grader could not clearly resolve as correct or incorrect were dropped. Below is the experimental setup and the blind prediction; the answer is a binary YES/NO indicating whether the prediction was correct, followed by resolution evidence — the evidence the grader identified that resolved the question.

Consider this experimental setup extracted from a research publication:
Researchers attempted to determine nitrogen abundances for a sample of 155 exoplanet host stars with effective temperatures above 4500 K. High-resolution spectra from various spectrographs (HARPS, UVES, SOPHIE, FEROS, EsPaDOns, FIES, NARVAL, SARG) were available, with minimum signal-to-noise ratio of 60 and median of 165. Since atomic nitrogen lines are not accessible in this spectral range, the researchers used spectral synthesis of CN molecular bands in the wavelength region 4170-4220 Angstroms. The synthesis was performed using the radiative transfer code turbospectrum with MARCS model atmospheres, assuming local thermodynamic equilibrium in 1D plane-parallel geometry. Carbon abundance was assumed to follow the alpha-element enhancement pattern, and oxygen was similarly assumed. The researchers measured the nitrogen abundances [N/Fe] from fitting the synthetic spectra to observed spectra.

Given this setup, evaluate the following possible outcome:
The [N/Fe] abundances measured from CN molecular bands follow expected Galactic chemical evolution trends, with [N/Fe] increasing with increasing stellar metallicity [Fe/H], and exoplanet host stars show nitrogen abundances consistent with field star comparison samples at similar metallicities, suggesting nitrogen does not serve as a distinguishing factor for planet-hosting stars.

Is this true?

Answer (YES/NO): NO